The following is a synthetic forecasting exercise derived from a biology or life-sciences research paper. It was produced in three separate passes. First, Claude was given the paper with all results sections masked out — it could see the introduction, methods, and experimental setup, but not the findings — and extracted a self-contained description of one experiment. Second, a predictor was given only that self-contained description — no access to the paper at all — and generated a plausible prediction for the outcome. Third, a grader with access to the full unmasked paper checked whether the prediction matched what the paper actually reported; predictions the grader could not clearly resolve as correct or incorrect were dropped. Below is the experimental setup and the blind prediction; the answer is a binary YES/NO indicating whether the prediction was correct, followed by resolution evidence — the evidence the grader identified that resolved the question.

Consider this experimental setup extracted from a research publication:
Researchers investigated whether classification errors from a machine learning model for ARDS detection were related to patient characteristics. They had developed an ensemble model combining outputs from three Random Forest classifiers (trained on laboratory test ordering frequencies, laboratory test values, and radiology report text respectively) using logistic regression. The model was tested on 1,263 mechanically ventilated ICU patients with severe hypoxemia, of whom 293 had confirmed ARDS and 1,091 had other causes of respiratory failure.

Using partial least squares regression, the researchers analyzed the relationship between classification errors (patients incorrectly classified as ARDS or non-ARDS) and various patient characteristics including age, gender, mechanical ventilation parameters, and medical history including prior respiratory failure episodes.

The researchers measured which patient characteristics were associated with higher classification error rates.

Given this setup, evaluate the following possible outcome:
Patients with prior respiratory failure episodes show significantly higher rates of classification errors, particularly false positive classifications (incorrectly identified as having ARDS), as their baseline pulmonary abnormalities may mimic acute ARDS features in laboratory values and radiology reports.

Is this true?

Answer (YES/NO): NO